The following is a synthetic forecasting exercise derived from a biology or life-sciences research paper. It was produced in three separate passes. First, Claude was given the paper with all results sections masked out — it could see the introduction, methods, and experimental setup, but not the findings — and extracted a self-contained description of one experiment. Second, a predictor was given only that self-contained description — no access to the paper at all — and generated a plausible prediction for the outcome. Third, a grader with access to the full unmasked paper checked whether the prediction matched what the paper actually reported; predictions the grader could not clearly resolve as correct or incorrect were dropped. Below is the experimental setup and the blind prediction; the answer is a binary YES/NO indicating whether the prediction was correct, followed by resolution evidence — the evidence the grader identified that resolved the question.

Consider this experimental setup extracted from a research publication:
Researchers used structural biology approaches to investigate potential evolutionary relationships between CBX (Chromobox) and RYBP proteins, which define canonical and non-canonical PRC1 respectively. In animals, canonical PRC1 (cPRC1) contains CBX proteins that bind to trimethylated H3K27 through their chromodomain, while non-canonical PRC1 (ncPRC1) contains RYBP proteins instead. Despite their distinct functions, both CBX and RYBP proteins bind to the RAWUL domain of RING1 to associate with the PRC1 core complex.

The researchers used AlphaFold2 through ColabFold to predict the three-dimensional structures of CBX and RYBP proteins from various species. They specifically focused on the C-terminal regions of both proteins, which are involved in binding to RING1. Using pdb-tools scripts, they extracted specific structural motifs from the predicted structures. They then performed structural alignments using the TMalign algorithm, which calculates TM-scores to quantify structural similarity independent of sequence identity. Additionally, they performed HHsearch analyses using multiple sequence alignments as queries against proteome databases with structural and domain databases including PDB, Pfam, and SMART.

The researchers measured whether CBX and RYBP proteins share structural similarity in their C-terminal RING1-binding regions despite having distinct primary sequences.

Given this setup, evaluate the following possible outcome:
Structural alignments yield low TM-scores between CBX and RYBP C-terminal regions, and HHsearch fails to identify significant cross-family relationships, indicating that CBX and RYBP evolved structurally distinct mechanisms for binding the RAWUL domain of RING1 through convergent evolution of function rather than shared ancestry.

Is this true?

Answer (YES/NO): NO